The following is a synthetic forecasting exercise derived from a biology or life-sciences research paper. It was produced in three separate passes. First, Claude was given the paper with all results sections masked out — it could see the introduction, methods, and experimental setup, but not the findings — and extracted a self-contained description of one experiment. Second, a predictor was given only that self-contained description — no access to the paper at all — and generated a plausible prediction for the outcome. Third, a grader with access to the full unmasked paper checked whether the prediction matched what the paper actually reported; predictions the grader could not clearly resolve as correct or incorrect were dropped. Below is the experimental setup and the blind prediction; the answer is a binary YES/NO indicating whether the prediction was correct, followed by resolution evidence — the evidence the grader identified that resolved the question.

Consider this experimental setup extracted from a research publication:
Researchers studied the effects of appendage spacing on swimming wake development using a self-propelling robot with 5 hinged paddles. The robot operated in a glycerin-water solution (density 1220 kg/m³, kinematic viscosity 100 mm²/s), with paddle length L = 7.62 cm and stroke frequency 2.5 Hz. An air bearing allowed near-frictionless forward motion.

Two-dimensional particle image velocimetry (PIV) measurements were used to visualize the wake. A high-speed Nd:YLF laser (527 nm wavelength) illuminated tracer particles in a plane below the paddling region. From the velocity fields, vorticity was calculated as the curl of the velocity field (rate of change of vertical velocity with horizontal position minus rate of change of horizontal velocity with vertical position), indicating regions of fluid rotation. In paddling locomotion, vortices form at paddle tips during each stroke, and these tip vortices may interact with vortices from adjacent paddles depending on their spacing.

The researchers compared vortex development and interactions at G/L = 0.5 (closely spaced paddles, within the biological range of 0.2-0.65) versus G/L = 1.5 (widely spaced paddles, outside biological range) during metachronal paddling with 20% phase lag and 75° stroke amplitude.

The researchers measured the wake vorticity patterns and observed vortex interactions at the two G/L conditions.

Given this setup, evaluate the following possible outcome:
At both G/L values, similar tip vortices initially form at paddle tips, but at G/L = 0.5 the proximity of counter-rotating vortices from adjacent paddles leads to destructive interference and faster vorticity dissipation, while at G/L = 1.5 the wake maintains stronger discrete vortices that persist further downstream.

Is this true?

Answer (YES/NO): NO